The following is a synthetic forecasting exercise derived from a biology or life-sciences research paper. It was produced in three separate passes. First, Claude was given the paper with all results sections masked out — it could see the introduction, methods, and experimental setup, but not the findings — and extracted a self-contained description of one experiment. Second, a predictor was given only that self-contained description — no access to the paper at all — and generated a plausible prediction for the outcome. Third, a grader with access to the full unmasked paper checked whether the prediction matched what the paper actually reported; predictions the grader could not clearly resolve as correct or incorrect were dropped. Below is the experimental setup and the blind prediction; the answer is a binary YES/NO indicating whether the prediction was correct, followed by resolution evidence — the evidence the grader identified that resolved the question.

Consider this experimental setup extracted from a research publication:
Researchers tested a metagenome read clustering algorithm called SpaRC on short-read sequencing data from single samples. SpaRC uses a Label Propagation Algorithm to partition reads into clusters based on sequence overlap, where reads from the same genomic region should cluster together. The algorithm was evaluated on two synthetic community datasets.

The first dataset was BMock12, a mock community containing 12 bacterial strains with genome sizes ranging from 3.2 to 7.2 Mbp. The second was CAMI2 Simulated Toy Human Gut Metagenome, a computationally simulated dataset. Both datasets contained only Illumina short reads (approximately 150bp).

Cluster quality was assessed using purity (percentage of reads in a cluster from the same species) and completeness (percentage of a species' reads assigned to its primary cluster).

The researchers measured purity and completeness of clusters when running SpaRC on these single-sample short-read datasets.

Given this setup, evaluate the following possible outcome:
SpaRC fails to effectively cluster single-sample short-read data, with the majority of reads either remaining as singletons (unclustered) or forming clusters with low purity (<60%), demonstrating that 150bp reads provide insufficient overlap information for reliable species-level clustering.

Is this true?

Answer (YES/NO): NO